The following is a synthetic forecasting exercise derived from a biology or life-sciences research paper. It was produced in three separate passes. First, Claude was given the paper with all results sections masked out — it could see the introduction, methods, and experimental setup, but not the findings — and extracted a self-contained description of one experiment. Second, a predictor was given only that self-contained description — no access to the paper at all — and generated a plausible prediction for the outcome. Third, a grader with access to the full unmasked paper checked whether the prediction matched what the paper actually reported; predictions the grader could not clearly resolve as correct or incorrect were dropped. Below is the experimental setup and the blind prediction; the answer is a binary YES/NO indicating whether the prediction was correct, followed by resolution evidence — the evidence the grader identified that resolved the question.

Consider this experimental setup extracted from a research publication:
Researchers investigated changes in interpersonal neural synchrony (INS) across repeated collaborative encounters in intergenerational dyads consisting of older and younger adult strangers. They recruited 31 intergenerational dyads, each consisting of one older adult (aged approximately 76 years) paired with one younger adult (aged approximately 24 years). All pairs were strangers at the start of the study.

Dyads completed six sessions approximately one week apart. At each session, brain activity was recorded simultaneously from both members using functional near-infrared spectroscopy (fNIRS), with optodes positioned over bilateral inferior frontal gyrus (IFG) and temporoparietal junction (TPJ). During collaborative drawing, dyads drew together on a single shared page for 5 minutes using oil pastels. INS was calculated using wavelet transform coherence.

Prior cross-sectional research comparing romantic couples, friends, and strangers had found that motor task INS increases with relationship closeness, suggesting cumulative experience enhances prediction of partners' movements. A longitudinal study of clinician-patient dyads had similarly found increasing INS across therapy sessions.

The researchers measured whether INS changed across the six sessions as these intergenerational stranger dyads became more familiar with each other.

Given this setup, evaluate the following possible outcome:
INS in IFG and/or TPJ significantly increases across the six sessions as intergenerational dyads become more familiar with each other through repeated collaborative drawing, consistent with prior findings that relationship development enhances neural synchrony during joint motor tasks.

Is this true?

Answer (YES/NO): NO